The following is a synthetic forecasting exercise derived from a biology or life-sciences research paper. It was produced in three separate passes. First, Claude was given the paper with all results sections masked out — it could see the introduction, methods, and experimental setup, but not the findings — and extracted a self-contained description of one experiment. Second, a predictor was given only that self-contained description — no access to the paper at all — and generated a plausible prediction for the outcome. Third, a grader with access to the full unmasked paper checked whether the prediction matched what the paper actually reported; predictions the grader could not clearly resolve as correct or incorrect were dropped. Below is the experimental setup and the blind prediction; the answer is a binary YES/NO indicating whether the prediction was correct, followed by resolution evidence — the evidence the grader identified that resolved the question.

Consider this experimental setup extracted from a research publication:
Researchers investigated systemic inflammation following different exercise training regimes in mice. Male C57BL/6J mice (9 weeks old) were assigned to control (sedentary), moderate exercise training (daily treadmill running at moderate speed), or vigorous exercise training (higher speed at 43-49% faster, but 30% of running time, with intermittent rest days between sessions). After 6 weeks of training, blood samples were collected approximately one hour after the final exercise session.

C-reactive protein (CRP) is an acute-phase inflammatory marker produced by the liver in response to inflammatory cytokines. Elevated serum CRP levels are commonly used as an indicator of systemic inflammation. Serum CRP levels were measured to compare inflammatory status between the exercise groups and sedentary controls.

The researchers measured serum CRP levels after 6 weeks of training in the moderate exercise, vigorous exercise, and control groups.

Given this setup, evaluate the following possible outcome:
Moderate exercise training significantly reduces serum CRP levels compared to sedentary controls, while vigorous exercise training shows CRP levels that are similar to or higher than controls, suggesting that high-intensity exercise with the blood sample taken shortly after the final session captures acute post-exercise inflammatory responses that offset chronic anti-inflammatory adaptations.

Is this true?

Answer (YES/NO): NO